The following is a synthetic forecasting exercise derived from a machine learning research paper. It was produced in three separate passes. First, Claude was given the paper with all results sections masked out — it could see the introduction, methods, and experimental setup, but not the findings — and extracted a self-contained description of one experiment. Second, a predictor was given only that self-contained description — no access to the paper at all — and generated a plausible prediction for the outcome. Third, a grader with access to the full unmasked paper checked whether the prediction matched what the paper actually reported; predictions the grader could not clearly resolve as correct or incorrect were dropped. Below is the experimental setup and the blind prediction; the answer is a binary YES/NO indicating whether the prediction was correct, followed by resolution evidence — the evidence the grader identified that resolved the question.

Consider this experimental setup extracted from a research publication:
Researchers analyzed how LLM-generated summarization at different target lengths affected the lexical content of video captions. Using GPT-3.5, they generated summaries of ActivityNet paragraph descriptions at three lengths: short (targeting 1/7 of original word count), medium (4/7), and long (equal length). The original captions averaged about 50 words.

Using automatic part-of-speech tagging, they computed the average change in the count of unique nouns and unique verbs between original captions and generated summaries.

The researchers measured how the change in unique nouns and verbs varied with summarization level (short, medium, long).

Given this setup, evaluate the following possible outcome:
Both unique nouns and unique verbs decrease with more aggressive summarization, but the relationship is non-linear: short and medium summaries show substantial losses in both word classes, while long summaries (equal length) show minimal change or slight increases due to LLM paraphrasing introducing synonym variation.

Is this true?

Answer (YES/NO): NO